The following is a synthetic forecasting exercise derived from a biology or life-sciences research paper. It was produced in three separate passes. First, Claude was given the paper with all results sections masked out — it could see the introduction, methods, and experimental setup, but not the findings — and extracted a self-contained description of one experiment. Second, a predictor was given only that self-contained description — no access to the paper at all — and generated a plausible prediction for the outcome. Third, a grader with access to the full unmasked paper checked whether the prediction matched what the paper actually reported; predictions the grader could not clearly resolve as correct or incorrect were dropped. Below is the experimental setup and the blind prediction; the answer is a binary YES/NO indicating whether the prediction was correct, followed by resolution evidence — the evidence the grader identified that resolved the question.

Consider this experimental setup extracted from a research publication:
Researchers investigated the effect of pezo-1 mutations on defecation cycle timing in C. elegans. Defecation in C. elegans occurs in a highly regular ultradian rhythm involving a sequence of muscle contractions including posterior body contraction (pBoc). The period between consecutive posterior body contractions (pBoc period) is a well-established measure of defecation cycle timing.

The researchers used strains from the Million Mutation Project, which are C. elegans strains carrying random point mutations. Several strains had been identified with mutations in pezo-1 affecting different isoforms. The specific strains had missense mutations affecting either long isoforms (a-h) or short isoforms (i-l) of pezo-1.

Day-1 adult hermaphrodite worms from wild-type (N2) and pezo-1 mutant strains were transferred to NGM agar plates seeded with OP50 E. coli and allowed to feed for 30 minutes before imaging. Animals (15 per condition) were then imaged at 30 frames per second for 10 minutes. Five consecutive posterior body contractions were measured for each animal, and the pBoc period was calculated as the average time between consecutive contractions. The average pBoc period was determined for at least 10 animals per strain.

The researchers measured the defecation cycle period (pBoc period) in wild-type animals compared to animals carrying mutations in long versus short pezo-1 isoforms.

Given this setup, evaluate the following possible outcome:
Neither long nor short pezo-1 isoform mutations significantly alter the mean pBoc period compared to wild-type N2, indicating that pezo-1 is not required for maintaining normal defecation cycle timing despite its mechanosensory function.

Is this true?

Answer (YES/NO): NO